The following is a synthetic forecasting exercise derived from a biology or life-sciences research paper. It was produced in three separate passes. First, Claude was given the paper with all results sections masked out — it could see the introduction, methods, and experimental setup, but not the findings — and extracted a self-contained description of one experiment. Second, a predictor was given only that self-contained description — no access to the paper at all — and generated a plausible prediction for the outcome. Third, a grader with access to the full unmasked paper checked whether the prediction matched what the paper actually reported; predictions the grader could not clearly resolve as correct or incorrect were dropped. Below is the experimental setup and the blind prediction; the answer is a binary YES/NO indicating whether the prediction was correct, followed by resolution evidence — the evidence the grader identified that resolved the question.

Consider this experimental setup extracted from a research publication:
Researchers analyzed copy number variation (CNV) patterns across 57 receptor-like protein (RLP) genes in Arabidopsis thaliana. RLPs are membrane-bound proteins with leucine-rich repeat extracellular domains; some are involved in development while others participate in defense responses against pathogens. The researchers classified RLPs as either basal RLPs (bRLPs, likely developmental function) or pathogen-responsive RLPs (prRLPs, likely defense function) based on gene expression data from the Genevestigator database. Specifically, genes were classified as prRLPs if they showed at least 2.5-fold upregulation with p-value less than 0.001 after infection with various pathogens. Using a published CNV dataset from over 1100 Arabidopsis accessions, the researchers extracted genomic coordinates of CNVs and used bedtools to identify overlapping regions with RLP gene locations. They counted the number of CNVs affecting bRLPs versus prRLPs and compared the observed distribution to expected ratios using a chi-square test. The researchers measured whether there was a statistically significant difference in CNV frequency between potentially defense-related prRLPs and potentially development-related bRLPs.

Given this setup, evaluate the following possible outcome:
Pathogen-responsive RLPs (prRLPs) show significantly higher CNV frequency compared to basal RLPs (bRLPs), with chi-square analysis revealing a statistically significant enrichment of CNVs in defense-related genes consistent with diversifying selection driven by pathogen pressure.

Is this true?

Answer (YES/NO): NO